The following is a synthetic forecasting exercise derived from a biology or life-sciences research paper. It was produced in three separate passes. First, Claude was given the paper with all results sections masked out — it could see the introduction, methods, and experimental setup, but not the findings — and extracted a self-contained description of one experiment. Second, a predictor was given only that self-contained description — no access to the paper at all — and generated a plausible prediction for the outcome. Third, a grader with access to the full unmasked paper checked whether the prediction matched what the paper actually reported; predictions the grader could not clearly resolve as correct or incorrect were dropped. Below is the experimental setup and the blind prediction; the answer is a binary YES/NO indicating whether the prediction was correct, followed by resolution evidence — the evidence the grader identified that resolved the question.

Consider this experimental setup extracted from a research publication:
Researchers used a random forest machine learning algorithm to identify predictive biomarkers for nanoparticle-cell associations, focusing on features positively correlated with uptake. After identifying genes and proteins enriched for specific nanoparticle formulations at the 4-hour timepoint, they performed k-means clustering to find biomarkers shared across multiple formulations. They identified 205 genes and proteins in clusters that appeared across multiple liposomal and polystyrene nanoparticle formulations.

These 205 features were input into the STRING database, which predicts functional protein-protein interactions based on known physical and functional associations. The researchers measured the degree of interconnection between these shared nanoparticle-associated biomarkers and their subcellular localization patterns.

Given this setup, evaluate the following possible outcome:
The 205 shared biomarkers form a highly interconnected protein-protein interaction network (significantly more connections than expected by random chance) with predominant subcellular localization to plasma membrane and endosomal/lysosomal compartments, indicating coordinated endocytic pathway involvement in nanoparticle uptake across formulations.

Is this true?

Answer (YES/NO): NO